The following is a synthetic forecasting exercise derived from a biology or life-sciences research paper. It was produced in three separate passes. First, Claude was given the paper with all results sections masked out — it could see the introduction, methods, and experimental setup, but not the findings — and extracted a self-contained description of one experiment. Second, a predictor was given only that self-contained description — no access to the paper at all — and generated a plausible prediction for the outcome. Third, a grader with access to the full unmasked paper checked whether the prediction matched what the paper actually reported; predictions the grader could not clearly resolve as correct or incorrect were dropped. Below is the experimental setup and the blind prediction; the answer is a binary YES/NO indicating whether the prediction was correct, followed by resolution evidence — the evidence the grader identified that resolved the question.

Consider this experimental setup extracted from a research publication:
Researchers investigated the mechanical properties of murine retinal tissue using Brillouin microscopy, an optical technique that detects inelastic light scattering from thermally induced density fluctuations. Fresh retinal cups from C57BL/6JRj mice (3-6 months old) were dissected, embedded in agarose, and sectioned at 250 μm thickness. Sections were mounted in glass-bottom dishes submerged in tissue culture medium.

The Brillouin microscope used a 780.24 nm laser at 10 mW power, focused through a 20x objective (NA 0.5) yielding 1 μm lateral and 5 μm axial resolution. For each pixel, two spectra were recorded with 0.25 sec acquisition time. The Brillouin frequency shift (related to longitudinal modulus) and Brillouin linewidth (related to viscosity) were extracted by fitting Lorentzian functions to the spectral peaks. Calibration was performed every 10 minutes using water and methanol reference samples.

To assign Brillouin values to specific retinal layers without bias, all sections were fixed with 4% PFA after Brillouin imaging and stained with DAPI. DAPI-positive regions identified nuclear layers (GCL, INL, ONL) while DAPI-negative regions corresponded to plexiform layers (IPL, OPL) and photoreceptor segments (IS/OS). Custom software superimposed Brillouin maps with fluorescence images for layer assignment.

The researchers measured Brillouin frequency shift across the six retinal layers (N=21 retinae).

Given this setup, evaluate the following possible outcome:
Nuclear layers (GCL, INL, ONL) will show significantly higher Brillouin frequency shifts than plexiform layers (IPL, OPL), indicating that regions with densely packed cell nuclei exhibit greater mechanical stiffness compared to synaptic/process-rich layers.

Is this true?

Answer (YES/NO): NO